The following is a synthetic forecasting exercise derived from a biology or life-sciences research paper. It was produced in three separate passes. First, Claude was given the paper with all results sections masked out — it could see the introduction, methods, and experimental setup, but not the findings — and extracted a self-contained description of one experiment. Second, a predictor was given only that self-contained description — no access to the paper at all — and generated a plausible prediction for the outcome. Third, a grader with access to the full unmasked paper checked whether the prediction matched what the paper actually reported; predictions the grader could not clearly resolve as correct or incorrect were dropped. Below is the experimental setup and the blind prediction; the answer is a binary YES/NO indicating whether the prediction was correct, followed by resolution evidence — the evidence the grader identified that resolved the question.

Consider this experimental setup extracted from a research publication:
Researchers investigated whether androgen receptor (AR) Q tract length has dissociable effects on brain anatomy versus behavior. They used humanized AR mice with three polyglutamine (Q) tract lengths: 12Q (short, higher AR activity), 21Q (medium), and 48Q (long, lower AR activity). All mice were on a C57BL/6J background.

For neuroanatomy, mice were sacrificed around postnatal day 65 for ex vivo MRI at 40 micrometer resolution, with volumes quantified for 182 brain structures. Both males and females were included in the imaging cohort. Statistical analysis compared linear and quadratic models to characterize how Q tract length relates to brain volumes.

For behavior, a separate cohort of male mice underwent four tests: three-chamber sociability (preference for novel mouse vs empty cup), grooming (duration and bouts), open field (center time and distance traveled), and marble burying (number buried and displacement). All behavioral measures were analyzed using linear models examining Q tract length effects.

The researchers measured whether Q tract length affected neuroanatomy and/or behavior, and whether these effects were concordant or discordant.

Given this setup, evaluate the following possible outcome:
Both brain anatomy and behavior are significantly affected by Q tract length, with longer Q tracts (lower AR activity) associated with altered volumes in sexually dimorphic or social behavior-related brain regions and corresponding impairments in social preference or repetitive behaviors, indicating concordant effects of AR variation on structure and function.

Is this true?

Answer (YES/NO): NO